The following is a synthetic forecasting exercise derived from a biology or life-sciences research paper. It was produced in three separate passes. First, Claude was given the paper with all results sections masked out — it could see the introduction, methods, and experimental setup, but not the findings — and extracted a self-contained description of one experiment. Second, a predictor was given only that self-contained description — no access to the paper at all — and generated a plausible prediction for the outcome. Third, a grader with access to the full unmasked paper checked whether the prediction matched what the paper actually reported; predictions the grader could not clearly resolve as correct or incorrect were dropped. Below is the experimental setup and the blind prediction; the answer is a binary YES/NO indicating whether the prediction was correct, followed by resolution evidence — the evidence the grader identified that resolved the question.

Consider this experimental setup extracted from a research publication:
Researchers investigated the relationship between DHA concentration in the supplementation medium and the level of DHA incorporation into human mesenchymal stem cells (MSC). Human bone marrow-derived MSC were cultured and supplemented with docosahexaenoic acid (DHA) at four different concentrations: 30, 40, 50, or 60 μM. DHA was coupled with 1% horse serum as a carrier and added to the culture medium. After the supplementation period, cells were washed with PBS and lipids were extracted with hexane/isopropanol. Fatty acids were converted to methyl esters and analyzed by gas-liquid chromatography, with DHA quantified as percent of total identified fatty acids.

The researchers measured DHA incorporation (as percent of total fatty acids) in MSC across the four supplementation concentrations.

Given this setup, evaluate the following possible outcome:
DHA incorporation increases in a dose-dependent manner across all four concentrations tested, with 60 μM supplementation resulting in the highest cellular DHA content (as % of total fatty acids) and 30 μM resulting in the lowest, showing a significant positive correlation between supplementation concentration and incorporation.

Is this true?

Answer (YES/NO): NO